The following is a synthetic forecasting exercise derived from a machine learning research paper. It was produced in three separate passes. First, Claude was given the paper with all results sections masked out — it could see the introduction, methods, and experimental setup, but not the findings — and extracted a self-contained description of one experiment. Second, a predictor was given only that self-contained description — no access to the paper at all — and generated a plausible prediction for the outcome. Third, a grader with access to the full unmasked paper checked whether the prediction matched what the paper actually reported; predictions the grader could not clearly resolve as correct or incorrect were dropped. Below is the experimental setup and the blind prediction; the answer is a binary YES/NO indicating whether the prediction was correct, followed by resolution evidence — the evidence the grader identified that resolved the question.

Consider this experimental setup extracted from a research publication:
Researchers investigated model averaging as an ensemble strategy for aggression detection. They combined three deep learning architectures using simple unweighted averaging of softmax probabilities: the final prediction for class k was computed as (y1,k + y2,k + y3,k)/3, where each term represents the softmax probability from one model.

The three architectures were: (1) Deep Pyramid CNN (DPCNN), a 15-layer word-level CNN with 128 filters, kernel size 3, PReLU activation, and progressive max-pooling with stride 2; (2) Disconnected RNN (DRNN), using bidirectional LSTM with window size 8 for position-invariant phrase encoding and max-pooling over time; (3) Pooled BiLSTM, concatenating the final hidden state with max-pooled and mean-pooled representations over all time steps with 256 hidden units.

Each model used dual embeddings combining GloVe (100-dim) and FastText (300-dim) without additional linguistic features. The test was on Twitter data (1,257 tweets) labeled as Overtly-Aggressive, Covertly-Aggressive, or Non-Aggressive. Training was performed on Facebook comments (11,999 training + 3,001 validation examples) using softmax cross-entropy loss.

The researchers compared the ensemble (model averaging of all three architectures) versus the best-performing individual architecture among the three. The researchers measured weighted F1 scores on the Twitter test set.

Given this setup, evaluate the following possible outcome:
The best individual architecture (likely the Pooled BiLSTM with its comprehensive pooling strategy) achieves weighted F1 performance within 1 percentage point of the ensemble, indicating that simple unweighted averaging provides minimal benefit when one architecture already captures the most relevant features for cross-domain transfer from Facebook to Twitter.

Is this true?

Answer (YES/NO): NO